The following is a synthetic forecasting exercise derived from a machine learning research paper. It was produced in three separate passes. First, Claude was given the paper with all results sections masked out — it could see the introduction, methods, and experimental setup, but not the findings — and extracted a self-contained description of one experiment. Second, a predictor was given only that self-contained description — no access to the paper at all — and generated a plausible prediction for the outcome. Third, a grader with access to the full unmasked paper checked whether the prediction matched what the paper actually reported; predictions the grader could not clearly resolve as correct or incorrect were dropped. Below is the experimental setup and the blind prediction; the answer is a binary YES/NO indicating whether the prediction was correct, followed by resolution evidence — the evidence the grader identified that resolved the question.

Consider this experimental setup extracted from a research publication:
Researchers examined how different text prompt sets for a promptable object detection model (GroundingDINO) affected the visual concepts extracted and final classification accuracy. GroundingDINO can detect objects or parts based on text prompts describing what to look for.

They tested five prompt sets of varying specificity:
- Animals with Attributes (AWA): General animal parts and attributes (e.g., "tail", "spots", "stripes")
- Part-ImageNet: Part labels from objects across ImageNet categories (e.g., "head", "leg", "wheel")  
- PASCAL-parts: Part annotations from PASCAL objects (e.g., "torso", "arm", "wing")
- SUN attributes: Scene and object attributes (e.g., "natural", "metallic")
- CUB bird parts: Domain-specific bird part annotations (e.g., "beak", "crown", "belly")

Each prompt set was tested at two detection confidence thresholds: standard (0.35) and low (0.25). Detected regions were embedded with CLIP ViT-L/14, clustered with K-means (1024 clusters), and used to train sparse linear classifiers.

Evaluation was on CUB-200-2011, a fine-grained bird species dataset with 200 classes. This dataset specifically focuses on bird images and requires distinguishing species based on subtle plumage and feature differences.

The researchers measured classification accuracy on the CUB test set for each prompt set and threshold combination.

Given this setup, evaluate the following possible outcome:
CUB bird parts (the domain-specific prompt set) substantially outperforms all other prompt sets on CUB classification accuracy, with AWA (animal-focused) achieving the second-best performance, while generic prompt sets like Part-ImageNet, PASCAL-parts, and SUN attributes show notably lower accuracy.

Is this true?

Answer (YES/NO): NO